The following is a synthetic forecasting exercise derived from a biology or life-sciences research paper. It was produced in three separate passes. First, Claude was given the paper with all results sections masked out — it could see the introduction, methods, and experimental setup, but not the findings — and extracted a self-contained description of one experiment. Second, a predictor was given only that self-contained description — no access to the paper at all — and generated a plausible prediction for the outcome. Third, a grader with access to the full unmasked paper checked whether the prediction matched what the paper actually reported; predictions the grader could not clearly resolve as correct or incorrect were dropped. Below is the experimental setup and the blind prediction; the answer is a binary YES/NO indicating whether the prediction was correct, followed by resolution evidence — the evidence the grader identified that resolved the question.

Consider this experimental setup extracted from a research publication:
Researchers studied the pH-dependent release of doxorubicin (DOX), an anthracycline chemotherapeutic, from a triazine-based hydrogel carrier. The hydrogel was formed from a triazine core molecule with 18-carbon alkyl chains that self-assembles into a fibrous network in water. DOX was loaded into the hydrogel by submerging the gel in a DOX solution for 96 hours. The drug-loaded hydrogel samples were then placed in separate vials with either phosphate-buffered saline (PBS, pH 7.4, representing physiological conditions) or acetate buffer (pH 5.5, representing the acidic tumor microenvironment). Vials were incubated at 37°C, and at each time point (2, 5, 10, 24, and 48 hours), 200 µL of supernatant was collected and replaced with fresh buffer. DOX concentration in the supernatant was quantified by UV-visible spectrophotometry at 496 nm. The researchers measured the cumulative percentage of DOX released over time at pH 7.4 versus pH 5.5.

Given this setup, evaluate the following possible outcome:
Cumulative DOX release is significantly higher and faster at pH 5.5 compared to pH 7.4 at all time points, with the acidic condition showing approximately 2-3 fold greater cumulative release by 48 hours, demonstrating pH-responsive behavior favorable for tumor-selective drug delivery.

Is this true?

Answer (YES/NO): YES